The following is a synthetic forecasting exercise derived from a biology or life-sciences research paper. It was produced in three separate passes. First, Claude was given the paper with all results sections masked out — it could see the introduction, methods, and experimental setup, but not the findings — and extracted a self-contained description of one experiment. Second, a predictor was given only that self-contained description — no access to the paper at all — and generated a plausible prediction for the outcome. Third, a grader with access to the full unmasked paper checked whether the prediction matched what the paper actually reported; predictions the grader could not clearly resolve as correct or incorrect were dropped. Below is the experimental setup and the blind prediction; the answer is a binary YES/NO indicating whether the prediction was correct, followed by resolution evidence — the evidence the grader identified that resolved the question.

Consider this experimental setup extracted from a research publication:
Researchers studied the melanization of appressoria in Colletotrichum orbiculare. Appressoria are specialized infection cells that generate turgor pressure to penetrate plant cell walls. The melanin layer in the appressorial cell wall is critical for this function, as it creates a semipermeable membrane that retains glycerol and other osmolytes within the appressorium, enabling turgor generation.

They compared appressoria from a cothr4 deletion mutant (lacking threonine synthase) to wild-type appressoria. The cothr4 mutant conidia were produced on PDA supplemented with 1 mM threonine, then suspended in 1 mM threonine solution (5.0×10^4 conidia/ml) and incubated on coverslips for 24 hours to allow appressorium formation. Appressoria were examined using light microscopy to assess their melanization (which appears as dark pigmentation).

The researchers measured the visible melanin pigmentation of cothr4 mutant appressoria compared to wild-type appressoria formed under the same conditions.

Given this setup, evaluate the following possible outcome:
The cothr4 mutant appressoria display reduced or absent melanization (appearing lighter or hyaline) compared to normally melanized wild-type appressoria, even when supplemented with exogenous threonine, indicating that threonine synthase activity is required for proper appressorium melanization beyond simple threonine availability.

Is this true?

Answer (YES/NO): YES